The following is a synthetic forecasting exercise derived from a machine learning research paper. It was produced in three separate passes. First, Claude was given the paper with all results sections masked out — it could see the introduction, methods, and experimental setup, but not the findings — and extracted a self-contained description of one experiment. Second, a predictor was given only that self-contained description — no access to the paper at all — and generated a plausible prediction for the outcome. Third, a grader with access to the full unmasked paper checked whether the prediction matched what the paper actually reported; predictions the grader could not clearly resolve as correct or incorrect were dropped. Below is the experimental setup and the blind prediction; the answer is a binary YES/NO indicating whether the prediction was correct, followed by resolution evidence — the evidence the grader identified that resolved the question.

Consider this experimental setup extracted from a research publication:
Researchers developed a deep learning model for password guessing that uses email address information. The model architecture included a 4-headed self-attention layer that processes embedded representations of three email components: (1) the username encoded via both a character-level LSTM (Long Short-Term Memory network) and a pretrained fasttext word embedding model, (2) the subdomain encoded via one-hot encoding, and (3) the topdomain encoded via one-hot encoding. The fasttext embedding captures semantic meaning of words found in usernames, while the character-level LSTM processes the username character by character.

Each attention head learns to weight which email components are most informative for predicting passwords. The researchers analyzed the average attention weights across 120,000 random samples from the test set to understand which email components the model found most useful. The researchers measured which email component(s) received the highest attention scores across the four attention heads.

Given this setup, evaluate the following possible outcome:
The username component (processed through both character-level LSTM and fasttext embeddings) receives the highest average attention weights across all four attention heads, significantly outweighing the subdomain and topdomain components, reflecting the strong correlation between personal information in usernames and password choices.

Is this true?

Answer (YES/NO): YES